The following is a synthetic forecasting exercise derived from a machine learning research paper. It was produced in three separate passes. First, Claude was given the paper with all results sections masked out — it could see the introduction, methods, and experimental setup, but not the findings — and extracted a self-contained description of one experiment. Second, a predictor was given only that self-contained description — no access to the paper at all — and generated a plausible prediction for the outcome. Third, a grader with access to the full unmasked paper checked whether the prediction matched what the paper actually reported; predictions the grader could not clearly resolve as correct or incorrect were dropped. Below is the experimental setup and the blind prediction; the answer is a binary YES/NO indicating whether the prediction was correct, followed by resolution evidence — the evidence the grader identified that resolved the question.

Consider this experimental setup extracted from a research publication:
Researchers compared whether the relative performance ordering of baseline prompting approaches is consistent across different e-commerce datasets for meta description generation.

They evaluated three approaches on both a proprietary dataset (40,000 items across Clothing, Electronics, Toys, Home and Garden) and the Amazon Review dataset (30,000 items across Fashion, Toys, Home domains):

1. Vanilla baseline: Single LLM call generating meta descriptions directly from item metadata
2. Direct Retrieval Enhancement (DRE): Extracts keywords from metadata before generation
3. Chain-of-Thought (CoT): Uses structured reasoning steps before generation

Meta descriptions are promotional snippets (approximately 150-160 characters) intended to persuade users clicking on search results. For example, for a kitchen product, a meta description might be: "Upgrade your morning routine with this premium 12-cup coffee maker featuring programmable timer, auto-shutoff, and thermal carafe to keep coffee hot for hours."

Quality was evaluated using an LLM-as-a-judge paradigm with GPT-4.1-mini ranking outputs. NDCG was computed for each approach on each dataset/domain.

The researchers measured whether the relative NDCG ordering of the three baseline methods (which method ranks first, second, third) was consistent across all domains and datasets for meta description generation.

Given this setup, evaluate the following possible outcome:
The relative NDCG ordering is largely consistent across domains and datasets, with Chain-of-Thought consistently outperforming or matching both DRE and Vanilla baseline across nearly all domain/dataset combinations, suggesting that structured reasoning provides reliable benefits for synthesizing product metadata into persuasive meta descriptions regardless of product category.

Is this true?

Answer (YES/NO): NO